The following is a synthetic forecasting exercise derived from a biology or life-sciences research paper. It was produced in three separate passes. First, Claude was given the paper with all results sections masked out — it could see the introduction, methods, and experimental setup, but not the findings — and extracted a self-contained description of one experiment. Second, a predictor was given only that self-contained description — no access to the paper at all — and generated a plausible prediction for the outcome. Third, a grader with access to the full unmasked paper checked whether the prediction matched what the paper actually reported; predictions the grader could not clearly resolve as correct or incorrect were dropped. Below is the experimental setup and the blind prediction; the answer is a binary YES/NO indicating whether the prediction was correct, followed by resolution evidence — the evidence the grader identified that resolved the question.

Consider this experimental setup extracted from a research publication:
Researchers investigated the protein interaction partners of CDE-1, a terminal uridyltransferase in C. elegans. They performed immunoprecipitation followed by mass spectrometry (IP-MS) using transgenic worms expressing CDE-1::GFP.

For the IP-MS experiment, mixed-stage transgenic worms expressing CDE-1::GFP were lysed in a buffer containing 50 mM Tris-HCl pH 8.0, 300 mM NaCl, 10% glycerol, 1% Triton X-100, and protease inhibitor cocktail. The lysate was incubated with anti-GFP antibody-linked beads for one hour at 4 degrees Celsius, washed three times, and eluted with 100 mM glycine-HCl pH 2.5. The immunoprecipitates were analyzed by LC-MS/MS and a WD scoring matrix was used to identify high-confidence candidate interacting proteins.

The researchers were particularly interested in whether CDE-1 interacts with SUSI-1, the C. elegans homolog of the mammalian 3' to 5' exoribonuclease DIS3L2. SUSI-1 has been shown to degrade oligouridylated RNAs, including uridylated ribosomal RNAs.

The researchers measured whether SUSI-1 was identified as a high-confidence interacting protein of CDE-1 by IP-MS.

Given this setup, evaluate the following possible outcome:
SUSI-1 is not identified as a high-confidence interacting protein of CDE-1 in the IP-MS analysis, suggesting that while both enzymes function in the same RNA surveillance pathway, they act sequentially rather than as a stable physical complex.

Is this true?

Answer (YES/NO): NO